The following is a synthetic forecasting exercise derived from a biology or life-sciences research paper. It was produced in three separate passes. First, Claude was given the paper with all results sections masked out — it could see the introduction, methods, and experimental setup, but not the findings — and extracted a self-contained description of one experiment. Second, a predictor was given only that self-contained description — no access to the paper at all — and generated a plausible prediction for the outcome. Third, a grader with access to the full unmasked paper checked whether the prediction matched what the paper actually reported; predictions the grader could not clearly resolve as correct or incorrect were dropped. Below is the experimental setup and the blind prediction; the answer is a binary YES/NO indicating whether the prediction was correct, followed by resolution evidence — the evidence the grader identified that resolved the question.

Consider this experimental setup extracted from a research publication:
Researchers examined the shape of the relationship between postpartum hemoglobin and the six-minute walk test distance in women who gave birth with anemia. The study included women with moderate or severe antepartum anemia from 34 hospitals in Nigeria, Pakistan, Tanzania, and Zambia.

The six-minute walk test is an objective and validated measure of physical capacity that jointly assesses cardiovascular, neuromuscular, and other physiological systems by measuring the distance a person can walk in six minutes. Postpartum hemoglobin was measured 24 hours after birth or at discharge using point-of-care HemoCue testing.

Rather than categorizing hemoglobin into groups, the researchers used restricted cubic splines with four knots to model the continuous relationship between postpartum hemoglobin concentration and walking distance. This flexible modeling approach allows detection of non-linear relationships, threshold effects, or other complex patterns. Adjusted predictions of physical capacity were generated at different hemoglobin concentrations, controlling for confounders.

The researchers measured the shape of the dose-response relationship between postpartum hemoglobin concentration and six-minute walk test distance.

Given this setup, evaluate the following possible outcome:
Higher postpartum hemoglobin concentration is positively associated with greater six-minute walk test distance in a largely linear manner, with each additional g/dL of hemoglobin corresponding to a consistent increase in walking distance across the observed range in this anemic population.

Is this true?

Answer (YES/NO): YES